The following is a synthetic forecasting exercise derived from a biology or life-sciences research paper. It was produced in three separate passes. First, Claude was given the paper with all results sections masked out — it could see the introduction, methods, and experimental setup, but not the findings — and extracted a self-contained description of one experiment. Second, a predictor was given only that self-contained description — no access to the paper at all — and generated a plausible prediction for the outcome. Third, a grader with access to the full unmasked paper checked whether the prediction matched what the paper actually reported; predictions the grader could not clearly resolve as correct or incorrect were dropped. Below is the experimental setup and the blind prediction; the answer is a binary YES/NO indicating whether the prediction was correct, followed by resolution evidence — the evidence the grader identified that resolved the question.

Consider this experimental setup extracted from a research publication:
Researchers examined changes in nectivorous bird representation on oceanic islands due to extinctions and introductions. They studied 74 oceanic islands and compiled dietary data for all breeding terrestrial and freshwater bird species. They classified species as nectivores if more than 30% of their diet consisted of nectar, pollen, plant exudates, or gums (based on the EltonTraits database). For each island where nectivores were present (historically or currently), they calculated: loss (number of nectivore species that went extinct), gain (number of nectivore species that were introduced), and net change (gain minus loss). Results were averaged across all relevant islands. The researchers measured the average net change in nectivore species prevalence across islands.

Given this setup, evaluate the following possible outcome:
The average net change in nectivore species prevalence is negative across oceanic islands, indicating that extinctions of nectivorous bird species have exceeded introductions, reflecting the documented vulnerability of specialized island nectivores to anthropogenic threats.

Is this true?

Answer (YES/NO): YES